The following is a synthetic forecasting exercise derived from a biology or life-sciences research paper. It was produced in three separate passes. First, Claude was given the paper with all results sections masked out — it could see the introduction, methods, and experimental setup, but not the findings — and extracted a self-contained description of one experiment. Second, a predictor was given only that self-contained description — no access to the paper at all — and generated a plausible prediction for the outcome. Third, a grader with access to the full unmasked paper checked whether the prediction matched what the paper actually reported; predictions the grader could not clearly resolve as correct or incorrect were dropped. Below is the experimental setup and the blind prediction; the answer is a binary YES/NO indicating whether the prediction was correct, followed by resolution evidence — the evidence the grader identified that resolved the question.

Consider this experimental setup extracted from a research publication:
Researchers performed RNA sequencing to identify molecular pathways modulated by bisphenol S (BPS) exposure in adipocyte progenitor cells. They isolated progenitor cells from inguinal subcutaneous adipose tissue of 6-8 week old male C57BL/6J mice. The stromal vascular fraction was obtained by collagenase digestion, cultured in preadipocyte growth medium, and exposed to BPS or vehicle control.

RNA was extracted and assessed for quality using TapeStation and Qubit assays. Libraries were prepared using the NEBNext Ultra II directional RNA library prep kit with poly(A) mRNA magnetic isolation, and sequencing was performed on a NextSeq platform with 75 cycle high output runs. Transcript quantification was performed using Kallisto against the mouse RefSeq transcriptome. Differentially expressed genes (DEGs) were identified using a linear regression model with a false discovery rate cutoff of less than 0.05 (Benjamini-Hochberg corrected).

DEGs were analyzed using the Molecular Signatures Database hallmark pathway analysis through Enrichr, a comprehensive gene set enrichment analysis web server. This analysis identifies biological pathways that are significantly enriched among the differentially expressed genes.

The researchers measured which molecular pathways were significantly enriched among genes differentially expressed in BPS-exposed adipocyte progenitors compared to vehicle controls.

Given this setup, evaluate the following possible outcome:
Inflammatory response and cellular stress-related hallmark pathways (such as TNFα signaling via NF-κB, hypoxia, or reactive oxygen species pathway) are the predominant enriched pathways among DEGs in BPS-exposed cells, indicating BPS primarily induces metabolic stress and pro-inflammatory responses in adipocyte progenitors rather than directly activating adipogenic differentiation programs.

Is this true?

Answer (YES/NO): YES